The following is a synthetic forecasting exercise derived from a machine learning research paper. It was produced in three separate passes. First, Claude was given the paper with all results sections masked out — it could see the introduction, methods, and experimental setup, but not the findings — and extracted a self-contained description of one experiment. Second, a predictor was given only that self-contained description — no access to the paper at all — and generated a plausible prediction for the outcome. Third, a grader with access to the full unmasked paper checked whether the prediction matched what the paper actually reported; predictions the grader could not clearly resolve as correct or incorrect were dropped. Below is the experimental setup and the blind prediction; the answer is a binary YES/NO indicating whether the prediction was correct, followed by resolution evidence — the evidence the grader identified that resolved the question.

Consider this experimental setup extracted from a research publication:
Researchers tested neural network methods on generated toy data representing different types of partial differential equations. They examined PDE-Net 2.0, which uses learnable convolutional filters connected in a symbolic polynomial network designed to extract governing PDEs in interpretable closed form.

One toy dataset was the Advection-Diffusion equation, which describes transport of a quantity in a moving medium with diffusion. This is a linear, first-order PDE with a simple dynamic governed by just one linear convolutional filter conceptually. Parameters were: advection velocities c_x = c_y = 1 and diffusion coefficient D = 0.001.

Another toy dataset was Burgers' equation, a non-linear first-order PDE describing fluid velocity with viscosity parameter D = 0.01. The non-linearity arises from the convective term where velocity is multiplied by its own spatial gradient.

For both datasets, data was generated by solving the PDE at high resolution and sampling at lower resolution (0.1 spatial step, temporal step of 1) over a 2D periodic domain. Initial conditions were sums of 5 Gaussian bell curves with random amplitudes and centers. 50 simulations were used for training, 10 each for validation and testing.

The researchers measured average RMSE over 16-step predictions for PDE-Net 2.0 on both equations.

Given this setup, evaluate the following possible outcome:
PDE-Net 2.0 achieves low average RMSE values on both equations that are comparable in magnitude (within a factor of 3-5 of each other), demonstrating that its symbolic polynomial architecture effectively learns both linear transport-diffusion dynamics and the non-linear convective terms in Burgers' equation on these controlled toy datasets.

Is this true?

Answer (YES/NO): NO